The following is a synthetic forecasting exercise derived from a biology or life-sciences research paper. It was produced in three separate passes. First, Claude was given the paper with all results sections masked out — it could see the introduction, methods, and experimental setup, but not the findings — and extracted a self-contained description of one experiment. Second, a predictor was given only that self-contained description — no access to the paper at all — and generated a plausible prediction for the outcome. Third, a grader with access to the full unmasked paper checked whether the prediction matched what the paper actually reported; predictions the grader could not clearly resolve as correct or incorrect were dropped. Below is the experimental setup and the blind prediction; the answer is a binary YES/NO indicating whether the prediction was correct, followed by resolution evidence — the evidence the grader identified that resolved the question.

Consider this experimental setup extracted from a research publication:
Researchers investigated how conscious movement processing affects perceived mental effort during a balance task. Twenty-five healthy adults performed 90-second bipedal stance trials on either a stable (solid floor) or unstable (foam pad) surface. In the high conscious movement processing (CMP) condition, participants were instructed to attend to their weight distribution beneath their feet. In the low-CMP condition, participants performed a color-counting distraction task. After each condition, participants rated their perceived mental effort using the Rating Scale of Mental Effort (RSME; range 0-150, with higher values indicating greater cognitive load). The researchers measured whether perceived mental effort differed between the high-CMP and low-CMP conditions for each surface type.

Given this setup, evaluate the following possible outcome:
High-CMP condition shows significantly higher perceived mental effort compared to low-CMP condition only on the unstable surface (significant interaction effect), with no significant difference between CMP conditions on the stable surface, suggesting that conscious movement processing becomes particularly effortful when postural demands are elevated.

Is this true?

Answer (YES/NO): NO